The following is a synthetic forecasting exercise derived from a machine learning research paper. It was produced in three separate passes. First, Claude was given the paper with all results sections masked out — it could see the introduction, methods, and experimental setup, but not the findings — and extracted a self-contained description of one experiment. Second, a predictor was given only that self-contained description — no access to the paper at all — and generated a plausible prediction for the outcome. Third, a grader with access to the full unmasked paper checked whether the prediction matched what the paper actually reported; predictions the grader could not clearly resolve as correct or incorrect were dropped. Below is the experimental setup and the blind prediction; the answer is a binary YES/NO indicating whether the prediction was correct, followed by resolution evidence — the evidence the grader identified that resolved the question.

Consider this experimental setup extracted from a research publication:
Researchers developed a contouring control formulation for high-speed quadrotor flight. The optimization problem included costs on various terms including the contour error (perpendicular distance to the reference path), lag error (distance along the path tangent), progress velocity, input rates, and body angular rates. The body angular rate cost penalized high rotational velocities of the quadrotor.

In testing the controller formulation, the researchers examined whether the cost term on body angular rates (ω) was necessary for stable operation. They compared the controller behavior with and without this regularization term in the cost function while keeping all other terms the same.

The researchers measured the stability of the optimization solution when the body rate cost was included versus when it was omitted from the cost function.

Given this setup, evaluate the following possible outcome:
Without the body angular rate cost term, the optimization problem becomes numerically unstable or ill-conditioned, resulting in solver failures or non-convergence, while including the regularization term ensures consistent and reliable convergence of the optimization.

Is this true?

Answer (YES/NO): NO